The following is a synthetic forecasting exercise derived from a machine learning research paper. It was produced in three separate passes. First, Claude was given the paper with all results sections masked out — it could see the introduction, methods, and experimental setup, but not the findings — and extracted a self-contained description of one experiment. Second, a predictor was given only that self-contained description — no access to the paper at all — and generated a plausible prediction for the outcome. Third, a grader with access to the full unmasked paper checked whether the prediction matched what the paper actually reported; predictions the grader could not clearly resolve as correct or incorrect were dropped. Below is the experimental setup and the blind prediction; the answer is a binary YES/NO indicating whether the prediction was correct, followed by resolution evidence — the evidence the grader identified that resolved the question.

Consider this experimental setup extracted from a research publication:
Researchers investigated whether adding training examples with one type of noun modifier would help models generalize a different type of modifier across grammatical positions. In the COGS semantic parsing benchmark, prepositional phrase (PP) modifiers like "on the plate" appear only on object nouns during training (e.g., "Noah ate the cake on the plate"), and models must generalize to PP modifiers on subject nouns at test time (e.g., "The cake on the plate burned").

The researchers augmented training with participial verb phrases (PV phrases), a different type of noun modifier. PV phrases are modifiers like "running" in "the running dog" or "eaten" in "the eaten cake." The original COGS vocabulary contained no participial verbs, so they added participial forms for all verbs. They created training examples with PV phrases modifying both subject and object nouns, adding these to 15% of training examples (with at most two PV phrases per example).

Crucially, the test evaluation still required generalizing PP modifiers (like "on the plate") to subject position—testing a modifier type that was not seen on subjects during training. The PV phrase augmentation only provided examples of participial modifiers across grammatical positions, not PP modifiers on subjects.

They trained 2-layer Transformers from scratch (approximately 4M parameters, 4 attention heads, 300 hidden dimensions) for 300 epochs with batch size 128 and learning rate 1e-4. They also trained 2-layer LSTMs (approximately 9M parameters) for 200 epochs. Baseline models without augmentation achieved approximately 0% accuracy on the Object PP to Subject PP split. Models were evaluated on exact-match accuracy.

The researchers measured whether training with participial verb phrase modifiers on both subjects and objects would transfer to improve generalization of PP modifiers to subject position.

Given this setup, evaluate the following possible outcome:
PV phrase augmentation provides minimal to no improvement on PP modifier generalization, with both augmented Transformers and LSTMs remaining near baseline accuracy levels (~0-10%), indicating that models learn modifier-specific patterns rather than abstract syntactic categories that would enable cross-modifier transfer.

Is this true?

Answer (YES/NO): NO